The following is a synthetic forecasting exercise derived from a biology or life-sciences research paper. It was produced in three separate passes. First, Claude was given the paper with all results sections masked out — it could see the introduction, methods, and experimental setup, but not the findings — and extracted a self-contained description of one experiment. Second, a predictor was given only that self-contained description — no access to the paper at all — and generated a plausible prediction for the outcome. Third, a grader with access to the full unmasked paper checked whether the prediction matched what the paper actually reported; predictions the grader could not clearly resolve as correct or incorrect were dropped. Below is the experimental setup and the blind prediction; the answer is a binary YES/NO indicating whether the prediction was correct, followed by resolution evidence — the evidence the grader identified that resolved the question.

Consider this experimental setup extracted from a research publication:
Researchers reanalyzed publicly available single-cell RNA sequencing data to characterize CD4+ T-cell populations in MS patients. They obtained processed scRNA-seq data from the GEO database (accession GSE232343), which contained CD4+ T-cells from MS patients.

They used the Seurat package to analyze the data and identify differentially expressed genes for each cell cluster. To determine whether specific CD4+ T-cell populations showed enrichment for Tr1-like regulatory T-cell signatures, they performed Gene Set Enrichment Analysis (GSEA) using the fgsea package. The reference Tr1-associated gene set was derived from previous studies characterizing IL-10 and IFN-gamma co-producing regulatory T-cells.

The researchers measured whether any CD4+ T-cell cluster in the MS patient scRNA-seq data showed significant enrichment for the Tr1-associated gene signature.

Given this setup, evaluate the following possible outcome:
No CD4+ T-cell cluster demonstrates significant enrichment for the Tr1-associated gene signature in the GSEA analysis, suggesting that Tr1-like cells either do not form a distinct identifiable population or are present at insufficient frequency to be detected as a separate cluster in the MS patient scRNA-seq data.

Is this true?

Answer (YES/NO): NO